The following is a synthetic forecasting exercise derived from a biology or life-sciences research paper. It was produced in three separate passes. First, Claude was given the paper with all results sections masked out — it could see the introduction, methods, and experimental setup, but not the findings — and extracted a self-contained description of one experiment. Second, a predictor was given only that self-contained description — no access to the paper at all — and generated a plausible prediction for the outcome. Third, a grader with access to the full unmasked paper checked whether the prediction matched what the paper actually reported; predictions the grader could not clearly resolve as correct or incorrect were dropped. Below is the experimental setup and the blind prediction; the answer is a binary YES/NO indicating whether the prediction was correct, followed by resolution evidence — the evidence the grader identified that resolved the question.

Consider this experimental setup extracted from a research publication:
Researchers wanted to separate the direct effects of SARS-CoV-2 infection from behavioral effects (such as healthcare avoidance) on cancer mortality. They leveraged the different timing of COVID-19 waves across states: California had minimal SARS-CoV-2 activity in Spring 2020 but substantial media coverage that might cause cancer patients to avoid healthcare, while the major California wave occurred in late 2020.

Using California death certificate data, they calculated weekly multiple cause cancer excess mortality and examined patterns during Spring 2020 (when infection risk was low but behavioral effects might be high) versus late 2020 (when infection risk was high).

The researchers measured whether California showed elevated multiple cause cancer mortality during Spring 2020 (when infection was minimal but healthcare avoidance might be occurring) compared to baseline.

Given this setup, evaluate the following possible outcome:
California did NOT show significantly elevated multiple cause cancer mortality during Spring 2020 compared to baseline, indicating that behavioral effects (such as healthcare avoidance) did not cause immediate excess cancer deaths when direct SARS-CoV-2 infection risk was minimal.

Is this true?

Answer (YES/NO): YES